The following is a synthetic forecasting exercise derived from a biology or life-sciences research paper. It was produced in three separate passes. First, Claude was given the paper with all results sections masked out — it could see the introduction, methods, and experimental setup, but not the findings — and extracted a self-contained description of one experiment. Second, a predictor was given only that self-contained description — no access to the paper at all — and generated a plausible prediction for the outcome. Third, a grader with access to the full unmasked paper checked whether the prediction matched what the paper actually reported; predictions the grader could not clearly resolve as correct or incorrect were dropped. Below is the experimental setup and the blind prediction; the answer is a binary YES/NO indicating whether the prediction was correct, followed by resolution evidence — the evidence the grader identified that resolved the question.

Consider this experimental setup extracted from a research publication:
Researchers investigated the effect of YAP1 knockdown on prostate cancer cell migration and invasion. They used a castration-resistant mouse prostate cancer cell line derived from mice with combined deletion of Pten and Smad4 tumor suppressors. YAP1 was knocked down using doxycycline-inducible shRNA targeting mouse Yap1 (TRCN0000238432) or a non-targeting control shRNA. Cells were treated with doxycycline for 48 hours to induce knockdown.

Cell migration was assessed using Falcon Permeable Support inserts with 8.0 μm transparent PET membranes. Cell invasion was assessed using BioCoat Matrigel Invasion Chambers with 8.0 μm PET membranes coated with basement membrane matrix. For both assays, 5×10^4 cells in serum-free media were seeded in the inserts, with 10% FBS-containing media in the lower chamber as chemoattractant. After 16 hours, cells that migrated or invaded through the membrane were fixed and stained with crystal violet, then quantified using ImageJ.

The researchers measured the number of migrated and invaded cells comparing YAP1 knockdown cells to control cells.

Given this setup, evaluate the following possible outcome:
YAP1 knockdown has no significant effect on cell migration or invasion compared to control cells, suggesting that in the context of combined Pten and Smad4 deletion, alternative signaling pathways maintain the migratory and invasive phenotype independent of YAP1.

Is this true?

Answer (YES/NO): NO